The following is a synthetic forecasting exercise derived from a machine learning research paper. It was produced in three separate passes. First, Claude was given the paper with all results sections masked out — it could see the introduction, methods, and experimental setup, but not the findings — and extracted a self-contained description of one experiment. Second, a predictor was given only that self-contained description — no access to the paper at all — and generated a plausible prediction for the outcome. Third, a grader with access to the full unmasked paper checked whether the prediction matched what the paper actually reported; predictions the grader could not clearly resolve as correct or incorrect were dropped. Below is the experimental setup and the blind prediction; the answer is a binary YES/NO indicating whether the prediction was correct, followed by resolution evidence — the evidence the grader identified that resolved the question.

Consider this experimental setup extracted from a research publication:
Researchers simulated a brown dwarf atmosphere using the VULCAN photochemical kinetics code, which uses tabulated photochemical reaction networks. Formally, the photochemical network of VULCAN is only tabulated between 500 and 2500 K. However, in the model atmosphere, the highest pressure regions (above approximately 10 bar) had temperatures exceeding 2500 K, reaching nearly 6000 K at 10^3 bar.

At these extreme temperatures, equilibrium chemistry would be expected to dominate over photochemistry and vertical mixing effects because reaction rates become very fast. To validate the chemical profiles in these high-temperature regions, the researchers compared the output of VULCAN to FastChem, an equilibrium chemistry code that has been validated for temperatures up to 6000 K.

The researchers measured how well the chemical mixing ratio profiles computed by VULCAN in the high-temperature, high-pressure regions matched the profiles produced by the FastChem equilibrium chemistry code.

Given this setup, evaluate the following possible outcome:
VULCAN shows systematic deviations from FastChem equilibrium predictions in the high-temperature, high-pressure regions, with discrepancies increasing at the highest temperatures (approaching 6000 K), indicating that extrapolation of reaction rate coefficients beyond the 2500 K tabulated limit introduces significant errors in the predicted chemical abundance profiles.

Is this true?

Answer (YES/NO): NO